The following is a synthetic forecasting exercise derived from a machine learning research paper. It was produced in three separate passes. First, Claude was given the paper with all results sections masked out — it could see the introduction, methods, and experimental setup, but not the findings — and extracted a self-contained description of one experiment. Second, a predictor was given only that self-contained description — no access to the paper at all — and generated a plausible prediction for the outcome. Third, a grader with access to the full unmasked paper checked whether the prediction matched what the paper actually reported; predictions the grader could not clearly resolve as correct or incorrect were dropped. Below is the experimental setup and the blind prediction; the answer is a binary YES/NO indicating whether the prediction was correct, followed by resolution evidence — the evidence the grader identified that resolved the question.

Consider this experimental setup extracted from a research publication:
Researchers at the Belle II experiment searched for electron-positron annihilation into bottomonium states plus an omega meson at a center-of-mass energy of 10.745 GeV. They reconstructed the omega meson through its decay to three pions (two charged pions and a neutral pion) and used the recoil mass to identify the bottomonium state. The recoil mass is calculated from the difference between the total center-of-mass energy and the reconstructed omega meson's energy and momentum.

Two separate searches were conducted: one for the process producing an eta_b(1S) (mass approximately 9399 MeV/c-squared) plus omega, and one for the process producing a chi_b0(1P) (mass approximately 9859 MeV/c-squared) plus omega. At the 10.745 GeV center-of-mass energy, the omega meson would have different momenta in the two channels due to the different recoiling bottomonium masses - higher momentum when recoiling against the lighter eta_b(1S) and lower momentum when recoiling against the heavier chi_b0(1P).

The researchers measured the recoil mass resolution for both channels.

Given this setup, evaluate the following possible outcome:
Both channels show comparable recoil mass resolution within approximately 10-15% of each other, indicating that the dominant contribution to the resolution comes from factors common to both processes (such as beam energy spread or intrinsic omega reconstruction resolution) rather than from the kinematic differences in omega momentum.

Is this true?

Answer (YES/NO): NO